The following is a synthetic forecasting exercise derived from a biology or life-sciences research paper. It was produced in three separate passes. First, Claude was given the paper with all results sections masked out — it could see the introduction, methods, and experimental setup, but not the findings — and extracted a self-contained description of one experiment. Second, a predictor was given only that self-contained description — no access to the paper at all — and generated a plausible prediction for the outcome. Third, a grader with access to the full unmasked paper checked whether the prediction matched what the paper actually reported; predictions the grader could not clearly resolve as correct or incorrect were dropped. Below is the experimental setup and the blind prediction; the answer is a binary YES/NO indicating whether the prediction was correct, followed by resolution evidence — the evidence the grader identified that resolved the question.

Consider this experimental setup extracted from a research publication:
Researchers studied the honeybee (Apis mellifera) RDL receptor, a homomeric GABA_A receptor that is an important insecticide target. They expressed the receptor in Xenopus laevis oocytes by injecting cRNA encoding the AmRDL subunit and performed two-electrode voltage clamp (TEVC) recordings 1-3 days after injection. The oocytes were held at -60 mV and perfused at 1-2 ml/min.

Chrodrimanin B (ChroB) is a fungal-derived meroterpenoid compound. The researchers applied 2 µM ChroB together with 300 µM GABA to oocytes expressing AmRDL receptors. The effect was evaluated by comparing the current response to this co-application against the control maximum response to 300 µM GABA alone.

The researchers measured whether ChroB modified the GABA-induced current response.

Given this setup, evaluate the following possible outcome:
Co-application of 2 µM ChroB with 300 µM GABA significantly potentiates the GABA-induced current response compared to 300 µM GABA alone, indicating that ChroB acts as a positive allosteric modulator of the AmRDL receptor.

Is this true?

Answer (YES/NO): NO